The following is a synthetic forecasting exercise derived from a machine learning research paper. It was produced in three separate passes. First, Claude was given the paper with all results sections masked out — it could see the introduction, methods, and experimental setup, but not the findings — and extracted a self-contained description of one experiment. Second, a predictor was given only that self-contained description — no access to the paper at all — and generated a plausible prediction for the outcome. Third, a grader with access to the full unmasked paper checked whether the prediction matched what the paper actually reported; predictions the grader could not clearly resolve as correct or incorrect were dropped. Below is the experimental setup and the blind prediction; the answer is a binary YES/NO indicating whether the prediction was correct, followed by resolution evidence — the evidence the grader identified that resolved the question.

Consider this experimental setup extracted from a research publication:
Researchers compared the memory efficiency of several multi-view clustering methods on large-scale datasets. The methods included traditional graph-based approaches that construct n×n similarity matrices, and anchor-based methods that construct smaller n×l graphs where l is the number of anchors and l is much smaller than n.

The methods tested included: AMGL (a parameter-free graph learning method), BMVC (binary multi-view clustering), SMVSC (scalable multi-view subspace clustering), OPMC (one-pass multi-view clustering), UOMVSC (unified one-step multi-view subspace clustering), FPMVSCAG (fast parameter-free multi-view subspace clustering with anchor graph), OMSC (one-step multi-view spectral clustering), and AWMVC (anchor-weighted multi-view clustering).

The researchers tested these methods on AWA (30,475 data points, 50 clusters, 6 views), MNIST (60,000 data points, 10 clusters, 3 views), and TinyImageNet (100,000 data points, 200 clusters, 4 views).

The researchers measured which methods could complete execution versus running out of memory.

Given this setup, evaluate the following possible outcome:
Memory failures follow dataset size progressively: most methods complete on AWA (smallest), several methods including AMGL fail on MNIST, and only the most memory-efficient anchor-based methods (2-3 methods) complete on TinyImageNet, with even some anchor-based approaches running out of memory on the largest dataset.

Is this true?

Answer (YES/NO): NO